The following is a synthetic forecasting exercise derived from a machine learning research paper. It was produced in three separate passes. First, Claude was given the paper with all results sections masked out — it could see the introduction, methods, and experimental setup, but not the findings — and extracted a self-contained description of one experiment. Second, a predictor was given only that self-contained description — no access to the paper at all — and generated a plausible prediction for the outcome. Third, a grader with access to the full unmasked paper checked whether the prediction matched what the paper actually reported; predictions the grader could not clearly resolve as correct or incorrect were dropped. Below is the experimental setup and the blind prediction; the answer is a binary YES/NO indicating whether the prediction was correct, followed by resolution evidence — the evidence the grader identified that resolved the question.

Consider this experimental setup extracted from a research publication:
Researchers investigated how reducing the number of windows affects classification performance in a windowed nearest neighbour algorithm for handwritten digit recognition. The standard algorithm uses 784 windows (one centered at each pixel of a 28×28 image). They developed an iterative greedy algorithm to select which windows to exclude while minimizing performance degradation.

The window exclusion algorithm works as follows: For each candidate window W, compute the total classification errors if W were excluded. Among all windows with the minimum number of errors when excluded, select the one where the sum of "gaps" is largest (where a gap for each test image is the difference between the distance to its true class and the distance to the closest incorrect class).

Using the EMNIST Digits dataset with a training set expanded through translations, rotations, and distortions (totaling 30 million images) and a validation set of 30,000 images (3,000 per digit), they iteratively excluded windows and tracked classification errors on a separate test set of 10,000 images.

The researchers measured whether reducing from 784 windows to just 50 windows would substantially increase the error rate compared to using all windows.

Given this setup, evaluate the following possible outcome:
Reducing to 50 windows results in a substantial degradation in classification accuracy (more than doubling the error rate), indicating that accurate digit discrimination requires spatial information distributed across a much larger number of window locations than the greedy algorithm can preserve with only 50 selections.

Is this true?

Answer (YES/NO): NO